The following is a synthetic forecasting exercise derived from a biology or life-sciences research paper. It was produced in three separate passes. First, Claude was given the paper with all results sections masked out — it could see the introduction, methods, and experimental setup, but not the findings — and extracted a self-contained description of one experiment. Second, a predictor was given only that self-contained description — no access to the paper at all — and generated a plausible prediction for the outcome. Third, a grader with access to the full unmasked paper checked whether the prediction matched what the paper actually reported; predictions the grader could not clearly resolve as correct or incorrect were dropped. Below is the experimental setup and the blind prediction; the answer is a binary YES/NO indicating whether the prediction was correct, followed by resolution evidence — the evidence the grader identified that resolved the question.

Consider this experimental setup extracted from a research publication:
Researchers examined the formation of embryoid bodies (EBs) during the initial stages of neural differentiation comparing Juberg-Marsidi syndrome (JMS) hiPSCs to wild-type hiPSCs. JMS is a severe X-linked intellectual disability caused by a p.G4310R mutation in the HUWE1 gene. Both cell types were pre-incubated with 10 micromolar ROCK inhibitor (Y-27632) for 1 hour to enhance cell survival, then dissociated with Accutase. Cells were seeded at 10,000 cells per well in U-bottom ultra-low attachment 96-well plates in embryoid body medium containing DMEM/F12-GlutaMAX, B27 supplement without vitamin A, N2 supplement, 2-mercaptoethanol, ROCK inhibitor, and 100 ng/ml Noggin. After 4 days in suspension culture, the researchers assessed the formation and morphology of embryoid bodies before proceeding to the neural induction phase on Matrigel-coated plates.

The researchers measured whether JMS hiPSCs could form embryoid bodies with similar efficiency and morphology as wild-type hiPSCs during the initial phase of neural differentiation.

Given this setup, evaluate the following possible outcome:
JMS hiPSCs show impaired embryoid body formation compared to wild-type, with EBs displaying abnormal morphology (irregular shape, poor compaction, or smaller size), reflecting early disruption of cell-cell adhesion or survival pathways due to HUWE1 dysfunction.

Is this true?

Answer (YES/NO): NO